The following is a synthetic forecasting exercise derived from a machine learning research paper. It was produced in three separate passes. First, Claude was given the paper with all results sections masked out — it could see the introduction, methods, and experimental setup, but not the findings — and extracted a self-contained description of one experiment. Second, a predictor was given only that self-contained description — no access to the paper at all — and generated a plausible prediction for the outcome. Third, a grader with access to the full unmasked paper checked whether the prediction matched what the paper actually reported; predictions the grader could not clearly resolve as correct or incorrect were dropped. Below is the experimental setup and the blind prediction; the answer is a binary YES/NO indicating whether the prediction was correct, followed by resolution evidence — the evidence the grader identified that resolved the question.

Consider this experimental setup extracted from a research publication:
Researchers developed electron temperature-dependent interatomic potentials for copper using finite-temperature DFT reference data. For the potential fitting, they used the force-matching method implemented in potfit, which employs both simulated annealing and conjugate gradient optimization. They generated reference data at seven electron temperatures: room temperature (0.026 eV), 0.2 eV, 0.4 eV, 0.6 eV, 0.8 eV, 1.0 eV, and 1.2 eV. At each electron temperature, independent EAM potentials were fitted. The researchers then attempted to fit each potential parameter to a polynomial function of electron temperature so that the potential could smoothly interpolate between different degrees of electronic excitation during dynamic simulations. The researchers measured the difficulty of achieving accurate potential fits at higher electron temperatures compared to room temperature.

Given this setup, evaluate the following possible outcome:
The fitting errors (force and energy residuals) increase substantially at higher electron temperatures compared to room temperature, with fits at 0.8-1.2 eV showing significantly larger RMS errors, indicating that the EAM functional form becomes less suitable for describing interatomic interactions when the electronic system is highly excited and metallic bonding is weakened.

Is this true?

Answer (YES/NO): NO